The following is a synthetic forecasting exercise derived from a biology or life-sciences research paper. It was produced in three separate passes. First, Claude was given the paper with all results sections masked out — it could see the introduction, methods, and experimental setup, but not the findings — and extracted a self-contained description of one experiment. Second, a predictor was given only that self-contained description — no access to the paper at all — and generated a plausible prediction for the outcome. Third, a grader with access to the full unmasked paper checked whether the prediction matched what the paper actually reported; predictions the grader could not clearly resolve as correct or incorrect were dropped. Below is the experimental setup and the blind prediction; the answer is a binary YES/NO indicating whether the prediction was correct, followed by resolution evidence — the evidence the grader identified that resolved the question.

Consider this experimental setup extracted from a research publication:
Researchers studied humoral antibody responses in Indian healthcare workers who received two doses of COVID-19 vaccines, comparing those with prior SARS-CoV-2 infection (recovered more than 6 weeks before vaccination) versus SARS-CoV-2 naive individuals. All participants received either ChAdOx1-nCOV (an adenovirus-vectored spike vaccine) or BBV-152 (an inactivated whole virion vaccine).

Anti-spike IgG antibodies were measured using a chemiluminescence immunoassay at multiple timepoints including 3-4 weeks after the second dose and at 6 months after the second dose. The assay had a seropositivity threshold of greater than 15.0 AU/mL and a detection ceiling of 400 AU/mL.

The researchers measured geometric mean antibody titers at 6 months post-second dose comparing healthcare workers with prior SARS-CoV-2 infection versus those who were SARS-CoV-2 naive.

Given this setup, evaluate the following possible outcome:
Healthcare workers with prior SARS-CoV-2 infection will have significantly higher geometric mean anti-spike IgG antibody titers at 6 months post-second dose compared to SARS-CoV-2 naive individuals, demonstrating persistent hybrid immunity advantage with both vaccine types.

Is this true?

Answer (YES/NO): YES